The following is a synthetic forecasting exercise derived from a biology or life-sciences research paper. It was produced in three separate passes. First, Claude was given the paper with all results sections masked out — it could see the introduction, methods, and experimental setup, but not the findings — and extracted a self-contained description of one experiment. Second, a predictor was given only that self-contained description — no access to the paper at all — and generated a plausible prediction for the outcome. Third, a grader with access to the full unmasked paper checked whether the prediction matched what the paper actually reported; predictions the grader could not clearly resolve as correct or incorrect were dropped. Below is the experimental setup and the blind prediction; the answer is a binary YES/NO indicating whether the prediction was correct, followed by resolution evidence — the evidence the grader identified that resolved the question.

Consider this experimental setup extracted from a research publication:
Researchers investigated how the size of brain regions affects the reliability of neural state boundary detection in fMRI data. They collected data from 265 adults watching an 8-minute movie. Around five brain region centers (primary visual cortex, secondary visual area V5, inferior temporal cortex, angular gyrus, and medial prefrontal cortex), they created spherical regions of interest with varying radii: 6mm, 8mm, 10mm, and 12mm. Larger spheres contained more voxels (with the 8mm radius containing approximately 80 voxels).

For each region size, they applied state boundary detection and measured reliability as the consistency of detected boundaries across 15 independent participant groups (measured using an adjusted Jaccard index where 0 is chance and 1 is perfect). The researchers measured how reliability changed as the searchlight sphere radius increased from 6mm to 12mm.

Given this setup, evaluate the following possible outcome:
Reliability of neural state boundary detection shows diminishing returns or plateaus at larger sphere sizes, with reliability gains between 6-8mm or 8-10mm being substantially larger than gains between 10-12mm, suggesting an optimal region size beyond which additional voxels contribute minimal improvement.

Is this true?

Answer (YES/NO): NO